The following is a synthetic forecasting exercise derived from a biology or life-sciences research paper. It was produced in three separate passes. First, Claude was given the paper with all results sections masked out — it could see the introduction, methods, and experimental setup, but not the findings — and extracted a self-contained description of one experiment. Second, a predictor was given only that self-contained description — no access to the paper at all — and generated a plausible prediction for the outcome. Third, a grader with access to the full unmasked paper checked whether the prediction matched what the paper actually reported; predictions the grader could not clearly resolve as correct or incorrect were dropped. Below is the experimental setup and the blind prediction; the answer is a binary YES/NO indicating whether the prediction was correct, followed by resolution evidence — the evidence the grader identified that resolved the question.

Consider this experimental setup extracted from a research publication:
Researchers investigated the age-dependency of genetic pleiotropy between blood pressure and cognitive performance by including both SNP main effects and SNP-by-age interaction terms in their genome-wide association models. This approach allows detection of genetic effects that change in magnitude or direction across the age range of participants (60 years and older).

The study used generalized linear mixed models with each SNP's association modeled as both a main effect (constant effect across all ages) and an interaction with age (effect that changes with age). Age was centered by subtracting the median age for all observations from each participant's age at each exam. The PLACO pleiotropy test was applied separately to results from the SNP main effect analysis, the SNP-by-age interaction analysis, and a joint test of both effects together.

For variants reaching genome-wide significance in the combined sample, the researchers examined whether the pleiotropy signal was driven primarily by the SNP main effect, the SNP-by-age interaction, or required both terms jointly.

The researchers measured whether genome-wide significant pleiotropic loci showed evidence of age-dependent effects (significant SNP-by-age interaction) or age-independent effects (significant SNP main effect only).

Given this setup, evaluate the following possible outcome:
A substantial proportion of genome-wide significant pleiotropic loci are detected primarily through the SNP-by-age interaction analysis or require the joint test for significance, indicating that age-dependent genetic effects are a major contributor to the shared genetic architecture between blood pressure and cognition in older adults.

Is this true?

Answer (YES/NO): YES